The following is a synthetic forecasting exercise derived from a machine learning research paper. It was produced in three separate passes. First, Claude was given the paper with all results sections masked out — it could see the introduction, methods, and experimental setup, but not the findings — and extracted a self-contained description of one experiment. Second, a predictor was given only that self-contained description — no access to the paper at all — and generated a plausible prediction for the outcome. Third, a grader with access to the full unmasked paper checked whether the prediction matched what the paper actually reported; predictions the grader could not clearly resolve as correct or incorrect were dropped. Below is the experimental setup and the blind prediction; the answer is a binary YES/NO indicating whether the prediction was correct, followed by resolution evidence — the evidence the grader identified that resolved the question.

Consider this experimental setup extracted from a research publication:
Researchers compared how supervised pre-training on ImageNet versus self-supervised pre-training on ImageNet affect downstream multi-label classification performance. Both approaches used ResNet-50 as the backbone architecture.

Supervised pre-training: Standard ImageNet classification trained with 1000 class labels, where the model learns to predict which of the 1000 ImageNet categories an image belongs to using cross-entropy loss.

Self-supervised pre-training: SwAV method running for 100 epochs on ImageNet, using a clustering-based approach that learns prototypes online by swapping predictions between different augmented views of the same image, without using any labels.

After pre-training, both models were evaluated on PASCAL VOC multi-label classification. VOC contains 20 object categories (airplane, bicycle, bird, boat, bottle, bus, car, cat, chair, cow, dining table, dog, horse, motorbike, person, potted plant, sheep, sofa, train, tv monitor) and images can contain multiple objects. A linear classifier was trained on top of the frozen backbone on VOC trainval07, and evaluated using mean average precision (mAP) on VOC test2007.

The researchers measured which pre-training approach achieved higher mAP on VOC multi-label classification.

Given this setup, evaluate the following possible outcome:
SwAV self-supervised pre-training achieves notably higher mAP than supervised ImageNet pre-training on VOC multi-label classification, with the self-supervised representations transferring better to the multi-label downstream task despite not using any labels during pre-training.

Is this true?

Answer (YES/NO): NO